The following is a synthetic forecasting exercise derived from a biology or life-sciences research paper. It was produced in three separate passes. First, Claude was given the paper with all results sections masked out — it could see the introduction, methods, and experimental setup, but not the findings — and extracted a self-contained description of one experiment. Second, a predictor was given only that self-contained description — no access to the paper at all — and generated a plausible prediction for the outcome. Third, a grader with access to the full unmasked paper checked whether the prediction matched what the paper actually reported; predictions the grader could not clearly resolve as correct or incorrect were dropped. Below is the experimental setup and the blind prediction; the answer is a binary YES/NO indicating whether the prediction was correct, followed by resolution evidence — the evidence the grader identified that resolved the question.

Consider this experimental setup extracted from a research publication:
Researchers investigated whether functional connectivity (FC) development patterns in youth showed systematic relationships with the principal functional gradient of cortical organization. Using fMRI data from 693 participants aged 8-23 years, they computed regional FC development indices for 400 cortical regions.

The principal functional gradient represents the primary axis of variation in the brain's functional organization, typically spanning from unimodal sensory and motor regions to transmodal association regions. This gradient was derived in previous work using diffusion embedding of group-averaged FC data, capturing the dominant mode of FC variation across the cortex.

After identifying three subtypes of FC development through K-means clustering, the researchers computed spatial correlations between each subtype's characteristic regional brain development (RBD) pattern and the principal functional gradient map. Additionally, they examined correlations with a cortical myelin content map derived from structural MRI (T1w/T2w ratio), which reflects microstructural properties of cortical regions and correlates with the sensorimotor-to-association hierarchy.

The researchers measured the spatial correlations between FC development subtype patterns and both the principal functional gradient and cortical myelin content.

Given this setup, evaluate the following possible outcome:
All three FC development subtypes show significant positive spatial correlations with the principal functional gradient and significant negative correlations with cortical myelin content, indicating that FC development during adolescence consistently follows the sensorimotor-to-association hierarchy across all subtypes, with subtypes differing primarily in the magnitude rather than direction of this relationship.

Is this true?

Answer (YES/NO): NO